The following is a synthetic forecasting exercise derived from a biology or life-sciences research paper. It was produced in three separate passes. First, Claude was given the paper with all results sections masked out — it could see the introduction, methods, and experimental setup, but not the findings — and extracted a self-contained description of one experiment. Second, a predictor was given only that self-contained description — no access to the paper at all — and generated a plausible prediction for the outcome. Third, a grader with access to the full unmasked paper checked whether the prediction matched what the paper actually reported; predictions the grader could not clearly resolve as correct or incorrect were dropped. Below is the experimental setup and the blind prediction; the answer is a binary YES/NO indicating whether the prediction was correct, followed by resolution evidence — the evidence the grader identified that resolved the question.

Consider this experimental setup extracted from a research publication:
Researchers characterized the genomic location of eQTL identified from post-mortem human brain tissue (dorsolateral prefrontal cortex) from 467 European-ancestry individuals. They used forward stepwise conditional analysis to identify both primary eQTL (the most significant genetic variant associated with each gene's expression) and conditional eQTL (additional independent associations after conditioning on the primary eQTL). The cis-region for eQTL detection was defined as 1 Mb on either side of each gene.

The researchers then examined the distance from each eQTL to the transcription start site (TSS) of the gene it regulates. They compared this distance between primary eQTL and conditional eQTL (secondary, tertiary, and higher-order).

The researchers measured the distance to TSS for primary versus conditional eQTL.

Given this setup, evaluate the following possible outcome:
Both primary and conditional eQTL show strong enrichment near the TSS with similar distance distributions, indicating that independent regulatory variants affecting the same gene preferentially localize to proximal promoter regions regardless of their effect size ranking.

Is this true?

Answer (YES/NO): NO